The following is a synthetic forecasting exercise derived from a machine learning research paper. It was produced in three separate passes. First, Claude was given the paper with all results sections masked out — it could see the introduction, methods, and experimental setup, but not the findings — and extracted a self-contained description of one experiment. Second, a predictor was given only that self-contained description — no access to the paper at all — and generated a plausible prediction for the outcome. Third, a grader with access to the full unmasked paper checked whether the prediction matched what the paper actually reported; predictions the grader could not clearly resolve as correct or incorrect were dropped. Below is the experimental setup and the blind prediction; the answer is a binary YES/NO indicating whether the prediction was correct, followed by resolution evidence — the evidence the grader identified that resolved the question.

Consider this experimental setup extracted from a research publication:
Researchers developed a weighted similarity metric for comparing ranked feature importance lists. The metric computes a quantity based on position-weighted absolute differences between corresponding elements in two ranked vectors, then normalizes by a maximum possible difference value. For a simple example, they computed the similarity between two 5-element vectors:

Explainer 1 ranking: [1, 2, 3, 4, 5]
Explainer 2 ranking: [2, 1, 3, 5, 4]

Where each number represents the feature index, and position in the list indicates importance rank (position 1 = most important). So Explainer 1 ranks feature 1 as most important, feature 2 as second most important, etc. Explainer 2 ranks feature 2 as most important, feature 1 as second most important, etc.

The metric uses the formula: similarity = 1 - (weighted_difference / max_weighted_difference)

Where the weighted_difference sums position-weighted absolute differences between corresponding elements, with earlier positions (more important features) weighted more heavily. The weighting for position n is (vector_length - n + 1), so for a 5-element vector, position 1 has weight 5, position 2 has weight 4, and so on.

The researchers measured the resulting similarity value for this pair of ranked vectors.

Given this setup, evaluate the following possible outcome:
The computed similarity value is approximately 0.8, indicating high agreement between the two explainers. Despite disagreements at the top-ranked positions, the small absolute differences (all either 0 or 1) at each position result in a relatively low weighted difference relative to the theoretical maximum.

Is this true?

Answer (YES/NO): NO